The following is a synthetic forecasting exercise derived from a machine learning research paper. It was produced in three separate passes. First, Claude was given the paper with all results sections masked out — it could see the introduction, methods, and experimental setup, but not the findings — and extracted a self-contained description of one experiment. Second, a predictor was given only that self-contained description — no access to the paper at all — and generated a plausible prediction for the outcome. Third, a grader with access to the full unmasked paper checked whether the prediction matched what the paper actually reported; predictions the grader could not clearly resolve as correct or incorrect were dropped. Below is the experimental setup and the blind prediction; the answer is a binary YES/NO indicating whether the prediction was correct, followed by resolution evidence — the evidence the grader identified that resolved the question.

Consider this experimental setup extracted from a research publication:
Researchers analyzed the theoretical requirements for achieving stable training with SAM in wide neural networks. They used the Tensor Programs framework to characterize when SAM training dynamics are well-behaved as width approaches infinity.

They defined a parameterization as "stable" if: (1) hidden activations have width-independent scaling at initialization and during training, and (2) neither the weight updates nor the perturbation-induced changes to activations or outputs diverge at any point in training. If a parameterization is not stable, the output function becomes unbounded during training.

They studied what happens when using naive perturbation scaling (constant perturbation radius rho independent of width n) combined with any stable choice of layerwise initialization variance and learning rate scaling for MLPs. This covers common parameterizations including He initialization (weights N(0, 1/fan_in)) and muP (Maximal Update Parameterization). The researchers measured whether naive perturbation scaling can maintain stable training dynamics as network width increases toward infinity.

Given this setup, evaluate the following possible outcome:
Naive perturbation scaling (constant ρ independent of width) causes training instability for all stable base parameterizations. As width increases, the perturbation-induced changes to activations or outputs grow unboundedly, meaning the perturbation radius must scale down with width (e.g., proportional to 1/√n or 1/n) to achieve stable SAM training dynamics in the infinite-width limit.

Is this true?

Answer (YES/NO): YES